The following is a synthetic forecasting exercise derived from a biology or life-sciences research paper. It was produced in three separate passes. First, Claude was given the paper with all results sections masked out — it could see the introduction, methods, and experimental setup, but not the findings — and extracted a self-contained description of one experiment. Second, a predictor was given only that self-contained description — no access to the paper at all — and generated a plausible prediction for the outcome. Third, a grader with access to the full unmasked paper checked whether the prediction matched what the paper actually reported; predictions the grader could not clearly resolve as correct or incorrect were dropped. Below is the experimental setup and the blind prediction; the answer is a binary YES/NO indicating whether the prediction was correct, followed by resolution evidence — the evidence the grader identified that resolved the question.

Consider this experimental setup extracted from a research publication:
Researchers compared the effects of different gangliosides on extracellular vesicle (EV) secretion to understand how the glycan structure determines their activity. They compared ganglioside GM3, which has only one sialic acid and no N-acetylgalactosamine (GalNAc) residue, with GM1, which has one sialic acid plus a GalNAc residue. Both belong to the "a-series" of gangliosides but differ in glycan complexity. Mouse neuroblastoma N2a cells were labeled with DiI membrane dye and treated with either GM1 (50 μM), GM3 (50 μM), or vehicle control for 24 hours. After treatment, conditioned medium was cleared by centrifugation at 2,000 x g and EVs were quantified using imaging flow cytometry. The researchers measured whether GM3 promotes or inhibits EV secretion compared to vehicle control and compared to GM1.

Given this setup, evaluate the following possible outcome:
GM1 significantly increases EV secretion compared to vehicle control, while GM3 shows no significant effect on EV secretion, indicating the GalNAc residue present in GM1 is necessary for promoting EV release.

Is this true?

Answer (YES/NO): NO